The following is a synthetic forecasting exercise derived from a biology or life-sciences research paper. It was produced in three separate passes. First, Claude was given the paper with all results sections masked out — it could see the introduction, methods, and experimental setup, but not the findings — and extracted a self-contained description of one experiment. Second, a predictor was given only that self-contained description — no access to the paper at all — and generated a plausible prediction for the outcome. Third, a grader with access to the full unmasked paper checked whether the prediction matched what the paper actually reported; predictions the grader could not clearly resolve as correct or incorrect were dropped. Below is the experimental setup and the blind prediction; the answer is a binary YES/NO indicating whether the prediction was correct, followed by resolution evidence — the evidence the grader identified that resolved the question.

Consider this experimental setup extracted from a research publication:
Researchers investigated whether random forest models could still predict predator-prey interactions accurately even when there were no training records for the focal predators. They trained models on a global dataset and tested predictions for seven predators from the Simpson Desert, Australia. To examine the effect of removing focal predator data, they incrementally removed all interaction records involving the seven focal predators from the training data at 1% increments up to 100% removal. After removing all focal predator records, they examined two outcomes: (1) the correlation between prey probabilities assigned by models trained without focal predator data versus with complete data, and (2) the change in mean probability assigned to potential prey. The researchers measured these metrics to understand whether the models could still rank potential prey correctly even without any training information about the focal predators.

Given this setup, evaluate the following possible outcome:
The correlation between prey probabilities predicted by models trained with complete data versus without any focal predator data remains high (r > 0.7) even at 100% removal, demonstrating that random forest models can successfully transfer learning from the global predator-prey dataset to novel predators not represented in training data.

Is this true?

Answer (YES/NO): NO